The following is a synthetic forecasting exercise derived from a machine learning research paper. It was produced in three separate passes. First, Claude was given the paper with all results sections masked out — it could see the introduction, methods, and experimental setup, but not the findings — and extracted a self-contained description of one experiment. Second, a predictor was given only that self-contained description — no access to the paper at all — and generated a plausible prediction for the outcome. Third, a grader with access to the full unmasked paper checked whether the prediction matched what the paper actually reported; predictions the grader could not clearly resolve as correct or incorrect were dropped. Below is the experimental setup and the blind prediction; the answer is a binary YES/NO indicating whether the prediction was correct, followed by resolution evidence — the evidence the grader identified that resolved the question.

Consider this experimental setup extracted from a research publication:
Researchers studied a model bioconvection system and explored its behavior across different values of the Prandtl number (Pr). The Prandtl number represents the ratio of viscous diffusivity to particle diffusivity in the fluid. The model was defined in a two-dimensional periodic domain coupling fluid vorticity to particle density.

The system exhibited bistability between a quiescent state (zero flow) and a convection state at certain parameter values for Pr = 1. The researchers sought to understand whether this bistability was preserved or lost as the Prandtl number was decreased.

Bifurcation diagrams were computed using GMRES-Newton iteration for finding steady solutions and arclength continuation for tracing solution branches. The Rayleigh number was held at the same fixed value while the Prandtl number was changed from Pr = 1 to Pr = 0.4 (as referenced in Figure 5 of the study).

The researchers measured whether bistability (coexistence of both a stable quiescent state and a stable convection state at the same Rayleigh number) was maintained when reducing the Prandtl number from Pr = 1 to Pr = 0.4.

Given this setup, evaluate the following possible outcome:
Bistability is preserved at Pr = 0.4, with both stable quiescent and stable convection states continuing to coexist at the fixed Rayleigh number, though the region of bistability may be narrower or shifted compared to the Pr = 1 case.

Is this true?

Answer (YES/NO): NO